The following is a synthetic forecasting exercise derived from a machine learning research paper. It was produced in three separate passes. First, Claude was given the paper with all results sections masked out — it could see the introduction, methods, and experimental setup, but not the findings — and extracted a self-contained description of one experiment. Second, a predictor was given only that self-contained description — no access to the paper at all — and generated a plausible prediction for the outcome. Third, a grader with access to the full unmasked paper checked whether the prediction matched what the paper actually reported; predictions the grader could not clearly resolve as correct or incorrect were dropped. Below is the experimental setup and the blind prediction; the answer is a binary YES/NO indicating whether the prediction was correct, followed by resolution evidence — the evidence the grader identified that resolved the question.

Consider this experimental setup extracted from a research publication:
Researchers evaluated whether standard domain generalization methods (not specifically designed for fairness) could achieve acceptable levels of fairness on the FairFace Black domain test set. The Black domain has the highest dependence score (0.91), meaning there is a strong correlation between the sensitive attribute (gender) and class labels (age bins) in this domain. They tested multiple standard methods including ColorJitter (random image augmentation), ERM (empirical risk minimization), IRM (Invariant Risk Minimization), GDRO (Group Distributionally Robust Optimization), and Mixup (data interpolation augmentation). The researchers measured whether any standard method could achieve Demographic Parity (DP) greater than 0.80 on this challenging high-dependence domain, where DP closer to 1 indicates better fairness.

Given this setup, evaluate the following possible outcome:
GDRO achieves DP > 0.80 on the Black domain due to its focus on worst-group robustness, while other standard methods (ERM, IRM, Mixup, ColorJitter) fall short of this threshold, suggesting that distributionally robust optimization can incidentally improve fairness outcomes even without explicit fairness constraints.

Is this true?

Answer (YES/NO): NO